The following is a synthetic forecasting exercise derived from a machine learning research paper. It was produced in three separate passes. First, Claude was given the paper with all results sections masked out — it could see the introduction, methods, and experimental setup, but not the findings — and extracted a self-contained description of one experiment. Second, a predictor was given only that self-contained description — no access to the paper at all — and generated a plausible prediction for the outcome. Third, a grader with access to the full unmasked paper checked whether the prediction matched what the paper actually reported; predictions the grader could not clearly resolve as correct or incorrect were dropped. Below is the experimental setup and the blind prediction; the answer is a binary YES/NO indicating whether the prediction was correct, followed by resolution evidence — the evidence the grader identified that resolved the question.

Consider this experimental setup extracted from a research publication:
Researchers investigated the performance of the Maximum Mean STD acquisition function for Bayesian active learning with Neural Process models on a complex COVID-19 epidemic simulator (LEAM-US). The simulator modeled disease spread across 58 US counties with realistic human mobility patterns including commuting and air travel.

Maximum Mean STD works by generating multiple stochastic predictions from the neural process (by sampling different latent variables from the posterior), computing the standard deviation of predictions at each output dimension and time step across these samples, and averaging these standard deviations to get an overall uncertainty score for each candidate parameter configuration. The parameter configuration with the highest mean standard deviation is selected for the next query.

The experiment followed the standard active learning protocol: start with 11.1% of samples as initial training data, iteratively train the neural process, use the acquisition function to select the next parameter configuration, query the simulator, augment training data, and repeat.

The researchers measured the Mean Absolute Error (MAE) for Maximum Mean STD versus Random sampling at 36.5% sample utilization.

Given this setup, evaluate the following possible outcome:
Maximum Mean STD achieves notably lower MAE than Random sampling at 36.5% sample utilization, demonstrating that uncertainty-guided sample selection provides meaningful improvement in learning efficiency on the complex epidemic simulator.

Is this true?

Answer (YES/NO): NO